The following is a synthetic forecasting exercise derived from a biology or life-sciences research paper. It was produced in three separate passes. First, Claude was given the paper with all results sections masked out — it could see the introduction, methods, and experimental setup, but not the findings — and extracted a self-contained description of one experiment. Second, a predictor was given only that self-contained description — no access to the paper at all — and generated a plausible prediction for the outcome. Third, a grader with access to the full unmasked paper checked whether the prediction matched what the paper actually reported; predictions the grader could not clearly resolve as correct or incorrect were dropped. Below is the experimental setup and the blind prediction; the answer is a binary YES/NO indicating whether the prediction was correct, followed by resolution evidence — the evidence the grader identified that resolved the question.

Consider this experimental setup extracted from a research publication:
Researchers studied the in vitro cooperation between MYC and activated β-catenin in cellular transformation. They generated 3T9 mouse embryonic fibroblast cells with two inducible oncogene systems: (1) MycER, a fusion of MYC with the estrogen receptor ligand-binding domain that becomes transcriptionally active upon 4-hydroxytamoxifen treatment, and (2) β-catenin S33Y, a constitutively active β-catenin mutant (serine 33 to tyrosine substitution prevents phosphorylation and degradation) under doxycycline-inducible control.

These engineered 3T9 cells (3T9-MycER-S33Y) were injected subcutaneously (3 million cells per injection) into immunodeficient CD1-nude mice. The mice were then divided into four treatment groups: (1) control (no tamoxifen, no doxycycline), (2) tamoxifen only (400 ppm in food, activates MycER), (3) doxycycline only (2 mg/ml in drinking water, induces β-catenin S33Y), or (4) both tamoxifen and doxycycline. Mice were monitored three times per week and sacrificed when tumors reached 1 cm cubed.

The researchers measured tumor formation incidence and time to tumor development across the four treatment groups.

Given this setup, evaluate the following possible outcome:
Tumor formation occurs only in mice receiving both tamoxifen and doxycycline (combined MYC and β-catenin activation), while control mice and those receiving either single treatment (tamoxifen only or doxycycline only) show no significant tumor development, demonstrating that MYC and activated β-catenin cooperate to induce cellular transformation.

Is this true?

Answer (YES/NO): YES